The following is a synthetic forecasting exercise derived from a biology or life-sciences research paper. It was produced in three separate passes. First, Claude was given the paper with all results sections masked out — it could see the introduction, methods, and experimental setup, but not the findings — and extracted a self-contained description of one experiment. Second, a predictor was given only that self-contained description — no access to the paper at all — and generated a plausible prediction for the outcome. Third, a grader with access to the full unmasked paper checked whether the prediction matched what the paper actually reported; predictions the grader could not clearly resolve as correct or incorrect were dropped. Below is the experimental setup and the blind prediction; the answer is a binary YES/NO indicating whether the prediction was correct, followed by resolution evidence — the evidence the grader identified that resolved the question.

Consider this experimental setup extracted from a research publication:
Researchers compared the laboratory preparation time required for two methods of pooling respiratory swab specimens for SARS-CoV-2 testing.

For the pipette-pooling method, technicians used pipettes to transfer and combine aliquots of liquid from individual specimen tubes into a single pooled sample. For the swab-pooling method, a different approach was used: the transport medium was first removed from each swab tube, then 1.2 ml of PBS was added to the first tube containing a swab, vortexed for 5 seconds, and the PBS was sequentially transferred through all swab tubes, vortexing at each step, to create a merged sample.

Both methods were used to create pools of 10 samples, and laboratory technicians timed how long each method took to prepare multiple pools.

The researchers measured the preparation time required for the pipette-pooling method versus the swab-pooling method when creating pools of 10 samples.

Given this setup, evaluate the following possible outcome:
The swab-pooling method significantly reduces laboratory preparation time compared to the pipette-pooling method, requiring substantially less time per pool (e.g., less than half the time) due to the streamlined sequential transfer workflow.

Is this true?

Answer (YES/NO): NO